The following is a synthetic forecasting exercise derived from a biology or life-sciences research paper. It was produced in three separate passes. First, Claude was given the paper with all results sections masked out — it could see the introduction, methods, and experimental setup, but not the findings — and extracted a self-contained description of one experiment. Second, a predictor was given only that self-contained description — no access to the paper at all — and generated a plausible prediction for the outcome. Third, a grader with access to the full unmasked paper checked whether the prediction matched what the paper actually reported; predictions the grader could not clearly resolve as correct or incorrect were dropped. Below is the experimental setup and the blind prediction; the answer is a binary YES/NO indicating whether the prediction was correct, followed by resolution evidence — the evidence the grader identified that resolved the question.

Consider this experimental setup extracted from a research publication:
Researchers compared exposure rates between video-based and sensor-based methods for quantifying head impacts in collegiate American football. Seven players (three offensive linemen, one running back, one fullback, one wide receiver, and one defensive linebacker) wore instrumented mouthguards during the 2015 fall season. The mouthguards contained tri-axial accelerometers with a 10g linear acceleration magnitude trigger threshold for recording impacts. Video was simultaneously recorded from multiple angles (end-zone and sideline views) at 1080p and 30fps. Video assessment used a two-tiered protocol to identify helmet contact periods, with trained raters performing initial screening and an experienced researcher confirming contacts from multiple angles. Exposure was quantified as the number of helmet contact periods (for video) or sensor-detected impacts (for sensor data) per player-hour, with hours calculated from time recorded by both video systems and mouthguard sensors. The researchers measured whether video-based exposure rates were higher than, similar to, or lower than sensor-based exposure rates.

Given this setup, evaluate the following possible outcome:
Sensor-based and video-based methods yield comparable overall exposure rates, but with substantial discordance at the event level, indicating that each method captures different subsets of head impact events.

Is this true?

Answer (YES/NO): NO